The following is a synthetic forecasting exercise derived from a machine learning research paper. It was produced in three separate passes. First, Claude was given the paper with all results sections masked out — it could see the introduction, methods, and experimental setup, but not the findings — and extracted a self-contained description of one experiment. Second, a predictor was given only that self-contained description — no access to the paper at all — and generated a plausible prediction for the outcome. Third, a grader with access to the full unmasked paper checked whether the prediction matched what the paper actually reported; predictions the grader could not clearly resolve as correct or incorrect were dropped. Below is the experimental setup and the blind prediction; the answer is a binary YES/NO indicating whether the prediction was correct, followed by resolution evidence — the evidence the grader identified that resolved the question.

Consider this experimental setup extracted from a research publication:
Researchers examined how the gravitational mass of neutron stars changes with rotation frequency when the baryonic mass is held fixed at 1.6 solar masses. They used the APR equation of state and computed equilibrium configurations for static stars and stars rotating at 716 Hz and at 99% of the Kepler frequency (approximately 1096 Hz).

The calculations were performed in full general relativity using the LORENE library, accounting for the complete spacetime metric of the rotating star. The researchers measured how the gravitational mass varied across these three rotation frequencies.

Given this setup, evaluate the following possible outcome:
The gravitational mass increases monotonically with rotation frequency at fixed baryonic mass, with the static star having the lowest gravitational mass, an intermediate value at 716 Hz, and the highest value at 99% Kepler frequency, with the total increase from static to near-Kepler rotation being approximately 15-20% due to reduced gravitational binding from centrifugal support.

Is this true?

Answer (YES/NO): NO